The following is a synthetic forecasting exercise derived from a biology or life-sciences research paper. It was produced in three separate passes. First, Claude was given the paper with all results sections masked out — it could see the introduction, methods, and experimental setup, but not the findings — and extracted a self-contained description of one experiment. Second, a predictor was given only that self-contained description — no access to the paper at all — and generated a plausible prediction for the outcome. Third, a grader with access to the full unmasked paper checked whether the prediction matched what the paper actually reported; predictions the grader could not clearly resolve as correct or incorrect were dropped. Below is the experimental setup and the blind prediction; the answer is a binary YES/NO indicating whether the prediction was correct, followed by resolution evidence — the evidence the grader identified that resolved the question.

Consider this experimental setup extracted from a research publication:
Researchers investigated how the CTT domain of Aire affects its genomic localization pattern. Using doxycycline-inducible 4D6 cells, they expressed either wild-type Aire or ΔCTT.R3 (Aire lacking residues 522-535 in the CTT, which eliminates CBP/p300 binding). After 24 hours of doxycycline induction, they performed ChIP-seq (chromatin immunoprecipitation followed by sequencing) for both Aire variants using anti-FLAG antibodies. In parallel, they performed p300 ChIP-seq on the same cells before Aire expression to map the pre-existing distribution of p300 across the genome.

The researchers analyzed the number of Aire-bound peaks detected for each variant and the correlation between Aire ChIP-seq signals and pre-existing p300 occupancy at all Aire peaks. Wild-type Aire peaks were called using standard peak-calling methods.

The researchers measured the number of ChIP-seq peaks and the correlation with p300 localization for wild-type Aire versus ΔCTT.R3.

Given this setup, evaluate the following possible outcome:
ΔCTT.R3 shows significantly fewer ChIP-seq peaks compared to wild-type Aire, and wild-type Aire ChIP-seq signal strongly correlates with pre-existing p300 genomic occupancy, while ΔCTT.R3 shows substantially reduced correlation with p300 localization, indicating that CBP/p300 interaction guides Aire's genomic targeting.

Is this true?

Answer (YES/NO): NO